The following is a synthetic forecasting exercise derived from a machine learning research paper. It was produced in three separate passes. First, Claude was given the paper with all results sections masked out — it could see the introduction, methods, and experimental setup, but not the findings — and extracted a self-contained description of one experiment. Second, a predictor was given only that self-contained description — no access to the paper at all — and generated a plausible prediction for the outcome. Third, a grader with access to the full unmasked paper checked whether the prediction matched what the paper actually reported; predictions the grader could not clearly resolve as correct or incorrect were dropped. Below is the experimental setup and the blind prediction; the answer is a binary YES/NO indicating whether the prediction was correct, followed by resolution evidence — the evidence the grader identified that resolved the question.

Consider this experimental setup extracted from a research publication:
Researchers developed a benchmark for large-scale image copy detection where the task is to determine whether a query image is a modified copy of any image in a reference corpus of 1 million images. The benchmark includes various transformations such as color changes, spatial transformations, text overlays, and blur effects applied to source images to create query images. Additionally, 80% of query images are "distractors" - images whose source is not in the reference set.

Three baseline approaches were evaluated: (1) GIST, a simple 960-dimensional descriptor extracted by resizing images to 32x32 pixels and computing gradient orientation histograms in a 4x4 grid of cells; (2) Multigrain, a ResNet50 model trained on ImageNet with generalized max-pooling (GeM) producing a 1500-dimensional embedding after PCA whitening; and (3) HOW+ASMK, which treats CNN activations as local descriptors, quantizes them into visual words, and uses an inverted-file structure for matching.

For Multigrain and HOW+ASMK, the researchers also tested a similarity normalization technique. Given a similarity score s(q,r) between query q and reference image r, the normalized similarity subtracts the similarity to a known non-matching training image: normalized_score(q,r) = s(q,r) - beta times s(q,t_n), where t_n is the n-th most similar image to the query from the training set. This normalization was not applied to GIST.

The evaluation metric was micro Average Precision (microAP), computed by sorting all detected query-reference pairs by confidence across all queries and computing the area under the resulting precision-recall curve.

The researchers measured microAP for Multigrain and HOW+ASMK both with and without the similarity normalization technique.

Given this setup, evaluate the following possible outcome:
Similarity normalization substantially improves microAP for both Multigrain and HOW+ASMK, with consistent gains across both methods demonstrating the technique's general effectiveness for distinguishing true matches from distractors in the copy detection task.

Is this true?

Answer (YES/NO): YES